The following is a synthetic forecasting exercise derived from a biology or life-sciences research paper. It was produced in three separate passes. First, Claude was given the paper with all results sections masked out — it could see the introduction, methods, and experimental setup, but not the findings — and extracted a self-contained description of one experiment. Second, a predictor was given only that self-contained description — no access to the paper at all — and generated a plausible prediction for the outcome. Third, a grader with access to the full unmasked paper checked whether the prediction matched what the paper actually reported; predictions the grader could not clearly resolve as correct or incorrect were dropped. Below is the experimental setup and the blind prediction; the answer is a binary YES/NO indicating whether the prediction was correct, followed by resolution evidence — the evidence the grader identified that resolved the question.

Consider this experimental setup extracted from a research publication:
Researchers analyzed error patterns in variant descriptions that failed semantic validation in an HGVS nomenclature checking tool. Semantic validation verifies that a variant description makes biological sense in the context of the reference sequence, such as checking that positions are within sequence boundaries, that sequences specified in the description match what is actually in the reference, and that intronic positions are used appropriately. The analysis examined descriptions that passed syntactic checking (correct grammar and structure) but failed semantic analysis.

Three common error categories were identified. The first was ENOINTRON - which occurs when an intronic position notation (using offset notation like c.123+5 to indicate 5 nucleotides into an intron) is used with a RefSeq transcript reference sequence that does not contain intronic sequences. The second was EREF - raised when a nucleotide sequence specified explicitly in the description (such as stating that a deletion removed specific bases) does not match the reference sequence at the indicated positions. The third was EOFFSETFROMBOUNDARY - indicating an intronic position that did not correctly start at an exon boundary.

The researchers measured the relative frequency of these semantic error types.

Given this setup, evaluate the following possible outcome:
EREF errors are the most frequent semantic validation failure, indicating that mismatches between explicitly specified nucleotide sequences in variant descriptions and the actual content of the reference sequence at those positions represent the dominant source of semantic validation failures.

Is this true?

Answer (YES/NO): NO